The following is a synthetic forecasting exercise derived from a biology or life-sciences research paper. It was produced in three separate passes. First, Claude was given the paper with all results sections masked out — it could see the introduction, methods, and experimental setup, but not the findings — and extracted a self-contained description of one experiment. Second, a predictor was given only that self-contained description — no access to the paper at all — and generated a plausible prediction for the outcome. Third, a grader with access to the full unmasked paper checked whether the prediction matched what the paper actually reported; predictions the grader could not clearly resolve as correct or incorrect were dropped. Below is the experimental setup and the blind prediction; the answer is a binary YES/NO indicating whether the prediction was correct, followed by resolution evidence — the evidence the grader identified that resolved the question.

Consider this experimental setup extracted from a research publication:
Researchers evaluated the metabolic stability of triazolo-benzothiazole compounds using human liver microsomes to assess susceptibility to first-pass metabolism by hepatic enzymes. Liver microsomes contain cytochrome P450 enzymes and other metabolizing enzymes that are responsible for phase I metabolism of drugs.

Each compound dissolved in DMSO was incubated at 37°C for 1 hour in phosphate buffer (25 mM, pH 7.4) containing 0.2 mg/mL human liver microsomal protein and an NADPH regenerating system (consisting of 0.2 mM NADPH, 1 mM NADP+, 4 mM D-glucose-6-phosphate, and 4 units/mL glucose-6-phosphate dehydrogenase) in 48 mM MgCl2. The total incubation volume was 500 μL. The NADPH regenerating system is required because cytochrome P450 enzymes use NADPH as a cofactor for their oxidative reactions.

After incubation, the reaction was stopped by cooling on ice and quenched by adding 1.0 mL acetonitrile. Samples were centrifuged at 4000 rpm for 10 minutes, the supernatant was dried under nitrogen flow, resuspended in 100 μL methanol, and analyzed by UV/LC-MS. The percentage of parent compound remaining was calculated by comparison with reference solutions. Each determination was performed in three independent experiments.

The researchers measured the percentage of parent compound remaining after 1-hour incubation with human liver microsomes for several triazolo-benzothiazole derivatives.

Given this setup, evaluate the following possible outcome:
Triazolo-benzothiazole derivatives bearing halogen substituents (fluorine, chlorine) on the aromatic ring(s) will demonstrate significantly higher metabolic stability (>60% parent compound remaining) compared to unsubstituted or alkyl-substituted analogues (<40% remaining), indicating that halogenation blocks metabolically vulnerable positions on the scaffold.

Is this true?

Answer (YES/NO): NO